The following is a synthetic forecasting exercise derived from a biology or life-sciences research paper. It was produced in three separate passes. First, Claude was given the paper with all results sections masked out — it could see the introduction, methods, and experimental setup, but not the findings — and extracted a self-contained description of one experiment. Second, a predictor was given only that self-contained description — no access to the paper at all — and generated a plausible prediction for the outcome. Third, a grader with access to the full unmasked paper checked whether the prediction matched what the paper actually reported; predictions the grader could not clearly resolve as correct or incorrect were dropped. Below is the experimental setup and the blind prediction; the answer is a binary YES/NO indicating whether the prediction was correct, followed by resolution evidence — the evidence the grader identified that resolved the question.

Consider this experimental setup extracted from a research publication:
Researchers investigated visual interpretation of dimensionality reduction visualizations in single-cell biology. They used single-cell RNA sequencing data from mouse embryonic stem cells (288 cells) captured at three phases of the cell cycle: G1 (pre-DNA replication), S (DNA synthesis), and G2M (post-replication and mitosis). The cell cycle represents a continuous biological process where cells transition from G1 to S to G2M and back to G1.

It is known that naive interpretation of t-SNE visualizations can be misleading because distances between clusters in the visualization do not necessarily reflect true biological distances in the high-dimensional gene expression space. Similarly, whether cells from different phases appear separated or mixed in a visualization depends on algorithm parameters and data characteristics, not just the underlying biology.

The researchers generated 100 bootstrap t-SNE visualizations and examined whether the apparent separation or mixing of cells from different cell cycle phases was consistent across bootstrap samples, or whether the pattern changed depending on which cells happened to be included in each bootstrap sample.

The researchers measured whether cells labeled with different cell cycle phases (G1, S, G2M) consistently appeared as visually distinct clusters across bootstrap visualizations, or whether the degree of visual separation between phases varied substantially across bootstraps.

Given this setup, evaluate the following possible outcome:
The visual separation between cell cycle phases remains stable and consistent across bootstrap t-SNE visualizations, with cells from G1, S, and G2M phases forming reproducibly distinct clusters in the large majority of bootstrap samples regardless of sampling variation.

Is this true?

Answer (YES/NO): YES